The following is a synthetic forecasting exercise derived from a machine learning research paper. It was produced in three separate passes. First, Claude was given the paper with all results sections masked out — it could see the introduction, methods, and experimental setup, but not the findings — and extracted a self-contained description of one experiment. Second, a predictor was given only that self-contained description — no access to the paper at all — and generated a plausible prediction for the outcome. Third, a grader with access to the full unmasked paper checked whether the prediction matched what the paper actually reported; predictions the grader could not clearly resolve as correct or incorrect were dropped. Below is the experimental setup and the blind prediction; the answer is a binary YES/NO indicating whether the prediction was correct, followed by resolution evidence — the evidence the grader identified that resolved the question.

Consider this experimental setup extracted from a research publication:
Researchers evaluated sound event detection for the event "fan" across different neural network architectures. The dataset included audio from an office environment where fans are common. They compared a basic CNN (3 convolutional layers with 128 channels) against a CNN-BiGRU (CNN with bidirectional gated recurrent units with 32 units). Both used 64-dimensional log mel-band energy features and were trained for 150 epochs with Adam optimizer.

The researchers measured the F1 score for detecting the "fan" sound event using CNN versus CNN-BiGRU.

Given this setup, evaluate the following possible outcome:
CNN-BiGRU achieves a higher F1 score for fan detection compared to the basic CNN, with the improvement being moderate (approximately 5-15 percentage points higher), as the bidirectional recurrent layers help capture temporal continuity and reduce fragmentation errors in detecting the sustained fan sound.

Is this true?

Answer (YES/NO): NO